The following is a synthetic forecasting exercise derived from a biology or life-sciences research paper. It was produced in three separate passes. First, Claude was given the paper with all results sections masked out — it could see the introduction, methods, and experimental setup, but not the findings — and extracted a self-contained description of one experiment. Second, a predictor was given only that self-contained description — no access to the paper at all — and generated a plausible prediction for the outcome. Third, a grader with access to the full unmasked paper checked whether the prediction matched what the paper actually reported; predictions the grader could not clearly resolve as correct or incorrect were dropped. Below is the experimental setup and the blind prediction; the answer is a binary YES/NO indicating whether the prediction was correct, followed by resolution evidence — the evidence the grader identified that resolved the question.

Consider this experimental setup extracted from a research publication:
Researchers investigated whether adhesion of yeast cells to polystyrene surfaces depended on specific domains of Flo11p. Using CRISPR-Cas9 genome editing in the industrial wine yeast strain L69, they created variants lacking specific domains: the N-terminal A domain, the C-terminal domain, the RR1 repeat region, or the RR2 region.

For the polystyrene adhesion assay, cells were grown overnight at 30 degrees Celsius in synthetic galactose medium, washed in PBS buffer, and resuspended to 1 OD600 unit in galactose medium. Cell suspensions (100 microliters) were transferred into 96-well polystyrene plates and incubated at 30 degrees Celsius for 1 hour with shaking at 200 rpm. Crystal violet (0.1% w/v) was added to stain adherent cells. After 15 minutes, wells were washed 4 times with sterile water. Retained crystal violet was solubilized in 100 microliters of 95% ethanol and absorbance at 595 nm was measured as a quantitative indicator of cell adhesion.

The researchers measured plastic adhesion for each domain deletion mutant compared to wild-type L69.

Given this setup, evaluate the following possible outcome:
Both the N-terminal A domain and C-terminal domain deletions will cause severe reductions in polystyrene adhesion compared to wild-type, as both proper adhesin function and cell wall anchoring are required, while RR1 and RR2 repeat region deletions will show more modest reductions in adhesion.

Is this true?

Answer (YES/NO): NO